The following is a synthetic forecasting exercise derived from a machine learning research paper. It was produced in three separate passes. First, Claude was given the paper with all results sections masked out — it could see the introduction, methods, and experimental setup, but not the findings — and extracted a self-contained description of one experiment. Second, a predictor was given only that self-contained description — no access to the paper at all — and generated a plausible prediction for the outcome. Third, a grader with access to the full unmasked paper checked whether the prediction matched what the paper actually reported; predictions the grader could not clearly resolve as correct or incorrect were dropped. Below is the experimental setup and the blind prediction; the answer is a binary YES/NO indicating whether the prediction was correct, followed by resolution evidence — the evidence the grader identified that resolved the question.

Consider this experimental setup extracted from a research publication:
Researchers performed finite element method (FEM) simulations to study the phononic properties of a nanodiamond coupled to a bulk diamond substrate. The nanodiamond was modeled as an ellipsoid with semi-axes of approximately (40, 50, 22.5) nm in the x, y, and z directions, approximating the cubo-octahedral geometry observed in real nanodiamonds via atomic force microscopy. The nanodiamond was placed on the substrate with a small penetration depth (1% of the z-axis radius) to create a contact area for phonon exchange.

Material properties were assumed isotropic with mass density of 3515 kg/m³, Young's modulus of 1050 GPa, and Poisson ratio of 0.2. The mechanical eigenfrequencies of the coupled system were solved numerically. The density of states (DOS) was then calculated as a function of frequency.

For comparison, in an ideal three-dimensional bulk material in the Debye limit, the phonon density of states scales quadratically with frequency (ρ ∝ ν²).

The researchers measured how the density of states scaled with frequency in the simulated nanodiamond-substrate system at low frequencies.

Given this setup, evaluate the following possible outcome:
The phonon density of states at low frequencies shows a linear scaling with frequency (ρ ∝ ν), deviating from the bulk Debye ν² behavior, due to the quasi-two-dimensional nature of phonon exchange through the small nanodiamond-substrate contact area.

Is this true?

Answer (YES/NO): NO